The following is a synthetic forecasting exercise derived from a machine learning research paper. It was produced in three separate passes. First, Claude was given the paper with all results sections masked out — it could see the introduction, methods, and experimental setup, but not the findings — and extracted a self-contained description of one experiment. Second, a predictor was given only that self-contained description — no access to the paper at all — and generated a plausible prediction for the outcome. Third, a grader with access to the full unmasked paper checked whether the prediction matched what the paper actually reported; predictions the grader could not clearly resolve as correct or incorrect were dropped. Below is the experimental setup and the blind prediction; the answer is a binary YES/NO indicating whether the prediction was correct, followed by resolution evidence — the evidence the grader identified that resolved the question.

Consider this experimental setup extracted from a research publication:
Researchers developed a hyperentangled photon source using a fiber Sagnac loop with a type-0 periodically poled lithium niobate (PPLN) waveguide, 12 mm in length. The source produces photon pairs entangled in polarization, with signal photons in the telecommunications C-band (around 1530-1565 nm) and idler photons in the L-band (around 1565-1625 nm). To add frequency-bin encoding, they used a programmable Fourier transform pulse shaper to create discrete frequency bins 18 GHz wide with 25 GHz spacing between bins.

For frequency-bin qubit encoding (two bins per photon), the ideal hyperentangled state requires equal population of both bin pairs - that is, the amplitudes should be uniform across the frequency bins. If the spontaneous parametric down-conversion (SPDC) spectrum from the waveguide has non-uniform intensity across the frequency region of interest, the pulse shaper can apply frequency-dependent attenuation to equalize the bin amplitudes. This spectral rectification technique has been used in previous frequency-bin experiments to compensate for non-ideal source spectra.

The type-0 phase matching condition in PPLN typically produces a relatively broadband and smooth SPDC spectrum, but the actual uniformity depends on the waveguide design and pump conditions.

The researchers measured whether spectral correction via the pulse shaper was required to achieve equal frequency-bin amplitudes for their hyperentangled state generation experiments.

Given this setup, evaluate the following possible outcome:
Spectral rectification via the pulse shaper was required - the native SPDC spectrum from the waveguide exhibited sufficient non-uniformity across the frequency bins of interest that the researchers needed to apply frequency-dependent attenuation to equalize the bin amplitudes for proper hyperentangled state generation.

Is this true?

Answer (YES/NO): NO